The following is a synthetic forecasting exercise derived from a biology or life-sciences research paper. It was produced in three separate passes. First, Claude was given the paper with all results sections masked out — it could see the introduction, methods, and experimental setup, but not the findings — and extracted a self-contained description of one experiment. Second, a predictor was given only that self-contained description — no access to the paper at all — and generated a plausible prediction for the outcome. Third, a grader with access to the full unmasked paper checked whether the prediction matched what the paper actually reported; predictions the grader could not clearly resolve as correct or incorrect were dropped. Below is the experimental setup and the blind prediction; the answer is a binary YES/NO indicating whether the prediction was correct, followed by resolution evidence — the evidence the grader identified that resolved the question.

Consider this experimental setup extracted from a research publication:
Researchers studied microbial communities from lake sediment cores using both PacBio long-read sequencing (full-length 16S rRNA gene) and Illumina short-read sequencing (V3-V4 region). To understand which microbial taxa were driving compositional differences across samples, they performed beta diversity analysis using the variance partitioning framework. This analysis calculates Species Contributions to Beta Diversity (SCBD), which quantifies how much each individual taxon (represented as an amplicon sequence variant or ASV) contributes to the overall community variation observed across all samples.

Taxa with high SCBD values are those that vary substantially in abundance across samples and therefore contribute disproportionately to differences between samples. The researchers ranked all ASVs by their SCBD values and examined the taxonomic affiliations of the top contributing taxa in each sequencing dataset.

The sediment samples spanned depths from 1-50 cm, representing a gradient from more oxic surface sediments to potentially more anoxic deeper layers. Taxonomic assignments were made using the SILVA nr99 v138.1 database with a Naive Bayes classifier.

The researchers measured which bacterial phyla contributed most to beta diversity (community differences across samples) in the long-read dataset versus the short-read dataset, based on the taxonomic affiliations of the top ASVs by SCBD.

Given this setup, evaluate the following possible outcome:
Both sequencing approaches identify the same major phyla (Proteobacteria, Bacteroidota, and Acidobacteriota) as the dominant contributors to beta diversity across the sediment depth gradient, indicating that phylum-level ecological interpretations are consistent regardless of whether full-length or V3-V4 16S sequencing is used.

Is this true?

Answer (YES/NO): NO